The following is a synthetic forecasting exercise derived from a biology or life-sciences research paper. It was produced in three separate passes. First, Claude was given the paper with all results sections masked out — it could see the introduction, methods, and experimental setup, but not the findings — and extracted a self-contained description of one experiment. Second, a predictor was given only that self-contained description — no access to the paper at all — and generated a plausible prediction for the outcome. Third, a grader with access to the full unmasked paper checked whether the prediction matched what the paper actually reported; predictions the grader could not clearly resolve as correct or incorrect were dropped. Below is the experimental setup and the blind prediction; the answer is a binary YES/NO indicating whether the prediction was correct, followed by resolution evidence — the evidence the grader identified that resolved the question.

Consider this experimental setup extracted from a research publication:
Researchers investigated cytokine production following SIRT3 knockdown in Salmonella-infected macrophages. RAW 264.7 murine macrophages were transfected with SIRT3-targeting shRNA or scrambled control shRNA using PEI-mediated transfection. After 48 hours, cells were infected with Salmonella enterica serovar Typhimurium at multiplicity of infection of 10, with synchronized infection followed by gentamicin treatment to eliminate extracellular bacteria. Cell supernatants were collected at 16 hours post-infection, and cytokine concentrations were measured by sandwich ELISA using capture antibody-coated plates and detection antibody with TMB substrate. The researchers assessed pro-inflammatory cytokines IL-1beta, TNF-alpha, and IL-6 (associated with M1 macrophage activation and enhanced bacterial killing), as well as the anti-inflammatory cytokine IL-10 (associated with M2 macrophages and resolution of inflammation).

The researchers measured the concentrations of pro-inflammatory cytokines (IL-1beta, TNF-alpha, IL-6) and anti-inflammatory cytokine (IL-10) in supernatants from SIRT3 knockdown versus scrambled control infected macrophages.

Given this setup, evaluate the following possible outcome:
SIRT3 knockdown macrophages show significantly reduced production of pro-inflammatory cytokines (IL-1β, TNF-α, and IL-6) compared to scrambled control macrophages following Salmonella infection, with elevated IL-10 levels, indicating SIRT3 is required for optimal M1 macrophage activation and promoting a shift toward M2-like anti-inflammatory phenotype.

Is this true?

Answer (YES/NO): NO